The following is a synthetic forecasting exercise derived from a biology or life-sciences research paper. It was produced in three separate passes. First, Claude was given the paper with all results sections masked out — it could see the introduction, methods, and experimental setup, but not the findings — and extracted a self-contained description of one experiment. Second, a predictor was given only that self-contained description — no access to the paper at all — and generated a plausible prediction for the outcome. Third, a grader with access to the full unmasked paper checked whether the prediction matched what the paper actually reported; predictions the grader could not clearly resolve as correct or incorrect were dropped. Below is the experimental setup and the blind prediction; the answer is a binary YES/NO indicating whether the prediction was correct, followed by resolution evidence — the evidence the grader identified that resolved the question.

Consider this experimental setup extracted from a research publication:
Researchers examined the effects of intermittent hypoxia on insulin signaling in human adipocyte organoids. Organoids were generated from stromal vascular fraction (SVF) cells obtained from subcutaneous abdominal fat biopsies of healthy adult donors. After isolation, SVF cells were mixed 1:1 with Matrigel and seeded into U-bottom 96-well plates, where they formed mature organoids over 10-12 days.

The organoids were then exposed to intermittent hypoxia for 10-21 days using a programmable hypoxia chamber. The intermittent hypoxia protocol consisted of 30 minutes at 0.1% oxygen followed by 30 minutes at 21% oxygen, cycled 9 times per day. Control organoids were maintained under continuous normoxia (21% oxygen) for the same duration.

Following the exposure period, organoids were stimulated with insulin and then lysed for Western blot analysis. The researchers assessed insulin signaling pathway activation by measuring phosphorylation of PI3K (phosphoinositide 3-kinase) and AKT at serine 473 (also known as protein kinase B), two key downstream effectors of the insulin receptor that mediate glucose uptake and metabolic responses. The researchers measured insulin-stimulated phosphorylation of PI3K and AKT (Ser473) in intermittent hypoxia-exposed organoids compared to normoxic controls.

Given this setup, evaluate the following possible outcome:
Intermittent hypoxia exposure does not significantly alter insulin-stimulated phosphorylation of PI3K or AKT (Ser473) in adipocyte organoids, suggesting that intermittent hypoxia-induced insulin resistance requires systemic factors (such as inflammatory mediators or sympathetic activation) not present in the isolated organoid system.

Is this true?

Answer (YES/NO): NO